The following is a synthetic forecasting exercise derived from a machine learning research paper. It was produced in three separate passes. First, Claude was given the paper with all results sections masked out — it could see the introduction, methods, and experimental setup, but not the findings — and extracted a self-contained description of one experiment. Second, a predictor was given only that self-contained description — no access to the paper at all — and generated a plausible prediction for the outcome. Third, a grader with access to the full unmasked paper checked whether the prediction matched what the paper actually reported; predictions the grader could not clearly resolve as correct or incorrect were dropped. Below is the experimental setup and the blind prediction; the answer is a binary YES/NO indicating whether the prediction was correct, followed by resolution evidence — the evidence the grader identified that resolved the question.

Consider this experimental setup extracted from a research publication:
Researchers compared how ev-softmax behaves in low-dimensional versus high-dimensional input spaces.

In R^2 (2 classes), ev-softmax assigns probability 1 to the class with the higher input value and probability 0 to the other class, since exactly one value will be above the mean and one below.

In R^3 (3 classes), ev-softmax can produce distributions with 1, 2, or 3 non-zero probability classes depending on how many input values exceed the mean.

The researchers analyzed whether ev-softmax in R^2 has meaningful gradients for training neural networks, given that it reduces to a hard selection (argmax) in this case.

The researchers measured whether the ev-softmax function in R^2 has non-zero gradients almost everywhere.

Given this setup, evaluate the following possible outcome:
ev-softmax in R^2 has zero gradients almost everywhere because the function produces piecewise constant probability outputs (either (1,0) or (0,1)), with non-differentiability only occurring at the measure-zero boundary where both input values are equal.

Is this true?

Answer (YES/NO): YES